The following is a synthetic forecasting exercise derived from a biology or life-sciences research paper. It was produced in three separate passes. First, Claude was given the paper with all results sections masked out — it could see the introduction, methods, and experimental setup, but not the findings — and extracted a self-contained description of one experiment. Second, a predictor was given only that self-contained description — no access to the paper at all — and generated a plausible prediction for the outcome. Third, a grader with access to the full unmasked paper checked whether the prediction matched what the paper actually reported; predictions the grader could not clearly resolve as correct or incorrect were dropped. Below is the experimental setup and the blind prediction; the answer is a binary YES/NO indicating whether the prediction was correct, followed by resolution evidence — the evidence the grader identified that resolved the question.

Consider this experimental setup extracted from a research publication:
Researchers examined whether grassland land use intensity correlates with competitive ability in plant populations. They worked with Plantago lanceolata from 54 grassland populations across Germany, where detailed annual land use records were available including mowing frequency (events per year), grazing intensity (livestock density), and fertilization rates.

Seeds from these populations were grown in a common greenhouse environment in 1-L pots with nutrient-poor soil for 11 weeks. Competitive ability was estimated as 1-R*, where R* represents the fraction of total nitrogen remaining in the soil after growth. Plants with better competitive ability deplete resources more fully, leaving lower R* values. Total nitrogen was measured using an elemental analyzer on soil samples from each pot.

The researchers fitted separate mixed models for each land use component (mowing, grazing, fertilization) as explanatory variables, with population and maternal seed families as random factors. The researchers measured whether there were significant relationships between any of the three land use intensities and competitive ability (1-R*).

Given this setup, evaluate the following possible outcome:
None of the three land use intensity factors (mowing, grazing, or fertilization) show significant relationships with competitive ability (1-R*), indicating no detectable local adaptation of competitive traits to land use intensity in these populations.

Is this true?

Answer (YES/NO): YES